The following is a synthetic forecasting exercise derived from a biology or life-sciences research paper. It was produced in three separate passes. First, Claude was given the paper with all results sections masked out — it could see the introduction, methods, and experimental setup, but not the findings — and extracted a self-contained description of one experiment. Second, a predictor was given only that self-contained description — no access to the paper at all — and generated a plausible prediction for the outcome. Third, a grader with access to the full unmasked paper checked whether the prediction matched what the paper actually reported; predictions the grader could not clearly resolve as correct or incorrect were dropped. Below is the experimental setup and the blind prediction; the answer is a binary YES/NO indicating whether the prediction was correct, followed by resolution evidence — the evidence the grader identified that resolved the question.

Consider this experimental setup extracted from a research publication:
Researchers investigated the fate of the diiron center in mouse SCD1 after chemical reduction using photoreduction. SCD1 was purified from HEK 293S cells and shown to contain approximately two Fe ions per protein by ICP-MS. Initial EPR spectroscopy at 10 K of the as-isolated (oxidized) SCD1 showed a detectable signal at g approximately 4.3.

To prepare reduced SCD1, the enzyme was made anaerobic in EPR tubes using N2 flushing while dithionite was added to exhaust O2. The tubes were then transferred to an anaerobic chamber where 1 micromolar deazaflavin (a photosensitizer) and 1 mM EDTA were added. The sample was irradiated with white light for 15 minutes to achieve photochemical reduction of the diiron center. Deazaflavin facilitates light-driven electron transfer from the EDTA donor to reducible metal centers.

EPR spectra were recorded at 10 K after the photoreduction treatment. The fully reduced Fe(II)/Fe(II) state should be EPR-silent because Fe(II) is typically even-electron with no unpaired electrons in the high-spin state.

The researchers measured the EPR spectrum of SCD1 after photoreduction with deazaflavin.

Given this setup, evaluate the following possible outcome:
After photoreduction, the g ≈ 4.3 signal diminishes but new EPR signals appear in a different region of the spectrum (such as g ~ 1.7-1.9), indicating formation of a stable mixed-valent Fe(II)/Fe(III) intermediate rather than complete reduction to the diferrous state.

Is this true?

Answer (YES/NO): NO